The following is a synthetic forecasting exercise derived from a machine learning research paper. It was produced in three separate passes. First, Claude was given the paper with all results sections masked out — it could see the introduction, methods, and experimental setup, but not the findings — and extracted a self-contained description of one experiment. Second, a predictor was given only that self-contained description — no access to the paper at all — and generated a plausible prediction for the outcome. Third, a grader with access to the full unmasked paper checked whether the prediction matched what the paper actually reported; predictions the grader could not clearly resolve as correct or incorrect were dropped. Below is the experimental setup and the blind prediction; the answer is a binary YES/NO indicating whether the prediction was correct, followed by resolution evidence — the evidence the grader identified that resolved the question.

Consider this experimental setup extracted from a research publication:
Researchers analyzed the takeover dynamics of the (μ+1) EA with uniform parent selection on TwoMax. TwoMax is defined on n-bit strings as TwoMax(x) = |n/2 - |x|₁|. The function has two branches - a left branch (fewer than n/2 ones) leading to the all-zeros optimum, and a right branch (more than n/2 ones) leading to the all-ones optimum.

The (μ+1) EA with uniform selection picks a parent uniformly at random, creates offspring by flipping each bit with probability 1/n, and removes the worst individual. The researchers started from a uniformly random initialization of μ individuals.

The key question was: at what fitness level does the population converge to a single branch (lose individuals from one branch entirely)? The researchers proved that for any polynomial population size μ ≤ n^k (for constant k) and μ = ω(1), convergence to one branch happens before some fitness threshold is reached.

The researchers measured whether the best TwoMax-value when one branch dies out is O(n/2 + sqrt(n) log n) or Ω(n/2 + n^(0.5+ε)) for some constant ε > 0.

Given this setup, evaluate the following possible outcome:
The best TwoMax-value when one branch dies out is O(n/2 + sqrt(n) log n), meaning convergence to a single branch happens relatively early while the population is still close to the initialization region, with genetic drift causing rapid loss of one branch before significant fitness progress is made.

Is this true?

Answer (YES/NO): YES